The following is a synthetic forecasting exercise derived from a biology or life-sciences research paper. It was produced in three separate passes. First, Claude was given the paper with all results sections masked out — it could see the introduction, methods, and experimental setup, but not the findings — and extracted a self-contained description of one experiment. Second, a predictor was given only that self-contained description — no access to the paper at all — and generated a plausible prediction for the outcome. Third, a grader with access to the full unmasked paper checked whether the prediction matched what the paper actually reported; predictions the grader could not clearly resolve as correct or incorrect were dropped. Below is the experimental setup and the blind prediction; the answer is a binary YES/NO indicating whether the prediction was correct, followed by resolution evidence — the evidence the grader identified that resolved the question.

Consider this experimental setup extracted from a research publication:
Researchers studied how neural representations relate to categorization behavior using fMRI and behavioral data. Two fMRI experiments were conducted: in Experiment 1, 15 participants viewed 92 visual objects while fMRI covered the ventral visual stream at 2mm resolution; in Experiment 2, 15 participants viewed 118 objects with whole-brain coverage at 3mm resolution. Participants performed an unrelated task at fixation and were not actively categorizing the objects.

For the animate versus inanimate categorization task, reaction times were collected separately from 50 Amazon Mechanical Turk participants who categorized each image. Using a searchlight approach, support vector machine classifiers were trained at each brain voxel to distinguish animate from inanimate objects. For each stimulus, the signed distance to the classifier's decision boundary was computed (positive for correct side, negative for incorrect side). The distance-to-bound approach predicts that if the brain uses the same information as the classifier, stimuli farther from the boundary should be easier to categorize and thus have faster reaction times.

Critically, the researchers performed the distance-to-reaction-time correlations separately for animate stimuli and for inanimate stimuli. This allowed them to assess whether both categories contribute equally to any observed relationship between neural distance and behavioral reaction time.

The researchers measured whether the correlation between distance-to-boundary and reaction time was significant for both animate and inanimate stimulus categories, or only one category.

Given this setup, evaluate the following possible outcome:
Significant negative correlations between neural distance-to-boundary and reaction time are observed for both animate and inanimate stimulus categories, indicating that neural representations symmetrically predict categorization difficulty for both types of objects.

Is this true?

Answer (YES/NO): NO